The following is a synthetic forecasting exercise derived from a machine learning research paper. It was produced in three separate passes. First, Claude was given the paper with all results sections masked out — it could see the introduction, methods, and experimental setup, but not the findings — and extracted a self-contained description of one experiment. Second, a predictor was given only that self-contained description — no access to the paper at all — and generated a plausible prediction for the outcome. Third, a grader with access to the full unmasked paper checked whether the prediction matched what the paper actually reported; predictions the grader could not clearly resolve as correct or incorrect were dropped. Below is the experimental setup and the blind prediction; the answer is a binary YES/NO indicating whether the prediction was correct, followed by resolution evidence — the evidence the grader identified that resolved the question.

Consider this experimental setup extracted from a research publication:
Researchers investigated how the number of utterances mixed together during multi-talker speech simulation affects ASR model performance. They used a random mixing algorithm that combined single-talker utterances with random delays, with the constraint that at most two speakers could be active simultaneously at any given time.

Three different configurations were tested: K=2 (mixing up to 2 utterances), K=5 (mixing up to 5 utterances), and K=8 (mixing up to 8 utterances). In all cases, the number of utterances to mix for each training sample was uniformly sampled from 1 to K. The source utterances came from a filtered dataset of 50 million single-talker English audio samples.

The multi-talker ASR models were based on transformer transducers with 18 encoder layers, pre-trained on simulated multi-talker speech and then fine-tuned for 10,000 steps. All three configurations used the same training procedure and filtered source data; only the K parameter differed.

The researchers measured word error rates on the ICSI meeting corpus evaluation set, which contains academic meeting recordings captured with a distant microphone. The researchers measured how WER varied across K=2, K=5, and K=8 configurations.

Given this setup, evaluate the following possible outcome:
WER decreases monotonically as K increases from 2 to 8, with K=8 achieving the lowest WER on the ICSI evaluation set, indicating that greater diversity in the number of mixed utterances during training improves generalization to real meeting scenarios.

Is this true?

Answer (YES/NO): YES